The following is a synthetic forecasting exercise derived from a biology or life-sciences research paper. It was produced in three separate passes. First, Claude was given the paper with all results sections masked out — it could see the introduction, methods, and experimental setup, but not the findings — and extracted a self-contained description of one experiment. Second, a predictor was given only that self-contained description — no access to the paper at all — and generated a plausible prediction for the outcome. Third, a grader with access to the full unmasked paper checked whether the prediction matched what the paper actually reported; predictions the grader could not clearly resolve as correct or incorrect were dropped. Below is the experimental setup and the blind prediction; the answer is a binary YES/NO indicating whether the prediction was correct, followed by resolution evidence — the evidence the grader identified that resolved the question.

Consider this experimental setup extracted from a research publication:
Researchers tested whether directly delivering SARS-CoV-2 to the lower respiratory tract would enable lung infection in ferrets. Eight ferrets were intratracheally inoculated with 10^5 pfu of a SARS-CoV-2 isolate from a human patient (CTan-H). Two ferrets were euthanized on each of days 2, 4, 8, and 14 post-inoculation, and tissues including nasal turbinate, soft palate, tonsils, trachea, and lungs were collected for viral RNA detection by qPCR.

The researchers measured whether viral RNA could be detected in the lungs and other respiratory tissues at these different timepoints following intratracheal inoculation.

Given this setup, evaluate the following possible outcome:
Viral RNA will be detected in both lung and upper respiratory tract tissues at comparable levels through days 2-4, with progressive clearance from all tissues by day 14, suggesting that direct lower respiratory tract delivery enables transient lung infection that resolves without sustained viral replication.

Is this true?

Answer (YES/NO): NO